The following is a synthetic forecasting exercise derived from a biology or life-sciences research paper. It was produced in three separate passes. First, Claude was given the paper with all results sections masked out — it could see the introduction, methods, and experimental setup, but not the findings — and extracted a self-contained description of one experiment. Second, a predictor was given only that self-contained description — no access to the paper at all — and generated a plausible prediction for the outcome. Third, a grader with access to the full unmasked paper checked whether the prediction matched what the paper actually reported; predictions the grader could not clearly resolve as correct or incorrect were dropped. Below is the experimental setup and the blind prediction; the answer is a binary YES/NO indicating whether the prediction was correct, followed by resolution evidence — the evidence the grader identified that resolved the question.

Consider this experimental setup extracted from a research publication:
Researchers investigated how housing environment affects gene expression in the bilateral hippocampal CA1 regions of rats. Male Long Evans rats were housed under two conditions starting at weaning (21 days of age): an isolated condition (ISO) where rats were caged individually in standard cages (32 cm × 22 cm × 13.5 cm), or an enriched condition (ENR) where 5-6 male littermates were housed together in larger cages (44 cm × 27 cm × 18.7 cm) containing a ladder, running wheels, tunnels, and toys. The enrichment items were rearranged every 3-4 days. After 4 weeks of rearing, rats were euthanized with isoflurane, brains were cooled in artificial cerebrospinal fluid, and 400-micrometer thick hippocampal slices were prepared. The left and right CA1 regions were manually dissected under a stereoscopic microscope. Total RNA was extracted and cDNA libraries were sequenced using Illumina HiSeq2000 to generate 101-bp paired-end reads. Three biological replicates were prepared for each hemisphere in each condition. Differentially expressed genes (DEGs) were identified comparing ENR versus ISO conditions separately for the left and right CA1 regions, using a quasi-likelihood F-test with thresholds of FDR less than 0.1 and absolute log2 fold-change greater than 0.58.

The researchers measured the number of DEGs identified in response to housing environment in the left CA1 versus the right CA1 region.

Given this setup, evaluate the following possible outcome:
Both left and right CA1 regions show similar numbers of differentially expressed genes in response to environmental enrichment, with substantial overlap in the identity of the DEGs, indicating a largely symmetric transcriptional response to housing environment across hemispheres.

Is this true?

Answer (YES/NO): NO